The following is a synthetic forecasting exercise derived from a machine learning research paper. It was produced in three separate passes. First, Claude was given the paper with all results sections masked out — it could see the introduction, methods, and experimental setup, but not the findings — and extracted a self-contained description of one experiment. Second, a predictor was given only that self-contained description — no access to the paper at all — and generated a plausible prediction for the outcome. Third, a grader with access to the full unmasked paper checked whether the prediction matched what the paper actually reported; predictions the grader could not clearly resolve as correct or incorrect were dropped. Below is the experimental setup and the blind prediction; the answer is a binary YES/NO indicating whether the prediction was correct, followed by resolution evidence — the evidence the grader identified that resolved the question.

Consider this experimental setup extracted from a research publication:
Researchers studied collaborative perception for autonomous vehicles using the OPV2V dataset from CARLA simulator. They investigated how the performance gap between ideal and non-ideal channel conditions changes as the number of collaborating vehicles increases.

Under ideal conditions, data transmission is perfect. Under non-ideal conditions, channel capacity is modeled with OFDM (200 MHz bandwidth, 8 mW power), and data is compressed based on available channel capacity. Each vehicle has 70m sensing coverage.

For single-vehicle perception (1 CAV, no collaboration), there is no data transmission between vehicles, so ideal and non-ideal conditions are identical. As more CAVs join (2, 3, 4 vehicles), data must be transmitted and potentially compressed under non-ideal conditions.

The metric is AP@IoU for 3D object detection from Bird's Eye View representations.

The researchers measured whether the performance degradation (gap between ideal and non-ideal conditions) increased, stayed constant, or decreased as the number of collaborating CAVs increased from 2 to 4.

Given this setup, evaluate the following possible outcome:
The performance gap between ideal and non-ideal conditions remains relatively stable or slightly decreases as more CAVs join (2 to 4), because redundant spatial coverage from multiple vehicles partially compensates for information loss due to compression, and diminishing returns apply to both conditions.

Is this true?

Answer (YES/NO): NO